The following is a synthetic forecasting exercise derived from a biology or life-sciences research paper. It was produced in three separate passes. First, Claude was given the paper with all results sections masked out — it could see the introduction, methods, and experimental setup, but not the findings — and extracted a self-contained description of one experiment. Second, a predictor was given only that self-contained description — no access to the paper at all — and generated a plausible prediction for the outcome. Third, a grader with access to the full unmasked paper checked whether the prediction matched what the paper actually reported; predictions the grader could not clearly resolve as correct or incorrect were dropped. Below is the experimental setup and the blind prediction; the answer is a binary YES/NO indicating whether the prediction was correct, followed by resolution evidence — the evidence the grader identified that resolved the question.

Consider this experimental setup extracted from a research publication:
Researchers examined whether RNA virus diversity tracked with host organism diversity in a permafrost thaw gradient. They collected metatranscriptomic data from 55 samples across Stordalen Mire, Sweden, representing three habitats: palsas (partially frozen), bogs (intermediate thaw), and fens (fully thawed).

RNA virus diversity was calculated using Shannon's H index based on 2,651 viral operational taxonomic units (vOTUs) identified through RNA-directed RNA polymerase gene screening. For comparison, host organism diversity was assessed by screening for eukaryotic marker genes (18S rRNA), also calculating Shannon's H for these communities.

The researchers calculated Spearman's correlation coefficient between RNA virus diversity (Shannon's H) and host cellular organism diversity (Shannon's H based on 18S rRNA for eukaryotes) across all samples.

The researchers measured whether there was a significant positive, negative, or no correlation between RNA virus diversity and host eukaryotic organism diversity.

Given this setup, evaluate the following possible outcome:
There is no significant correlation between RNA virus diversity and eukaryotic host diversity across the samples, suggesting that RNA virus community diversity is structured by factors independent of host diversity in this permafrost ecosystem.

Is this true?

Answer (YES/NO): NO